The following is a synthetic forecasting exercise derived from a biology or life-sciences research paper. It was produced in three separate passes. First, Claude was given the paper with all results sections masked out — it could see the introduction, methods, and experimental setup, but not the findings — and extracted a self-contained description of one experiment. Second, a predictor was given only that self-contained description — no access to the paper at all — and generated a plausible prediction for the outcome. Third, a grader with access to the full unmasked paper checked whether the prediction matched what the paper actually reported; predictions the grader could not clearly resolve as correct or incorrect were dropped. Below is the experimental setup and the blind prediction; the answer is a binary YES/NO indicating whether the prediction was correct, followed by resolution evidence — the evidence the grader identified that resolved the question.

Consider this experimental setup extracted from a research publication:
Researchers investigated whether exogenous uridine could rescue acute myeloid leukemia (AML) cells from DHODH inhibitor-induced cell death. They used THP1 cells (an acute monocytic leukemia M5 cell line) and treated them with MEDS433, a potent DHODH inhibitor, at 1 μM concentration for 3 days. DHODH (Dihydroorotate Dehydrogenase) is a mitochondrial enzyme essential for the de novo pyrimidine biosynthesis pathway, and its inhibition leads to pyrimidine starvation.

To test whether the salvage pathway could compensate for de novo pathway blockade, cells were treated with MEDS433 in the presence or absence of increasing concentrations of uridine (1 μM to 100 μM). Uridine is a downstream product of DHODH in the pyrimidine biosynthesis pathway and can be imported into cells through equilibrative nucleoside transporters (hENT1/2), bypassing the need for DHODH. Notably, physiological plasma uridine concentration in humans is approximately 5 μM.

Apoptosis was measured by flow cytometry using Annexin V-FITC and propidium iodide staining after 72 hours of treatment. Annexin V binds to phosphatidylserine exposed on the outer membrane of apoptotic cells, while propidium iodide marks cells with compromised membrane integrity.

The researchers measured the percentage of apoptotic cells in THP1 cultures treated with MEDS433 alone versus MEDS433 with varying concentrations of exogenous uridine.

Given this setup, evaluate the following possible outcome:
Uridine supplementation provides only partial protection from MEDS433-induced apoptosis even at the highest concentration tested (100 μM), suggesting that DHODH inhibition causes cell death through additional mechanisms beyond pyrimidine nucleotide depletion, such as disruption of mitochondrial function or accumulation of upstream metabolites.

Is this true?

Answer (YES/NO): NO